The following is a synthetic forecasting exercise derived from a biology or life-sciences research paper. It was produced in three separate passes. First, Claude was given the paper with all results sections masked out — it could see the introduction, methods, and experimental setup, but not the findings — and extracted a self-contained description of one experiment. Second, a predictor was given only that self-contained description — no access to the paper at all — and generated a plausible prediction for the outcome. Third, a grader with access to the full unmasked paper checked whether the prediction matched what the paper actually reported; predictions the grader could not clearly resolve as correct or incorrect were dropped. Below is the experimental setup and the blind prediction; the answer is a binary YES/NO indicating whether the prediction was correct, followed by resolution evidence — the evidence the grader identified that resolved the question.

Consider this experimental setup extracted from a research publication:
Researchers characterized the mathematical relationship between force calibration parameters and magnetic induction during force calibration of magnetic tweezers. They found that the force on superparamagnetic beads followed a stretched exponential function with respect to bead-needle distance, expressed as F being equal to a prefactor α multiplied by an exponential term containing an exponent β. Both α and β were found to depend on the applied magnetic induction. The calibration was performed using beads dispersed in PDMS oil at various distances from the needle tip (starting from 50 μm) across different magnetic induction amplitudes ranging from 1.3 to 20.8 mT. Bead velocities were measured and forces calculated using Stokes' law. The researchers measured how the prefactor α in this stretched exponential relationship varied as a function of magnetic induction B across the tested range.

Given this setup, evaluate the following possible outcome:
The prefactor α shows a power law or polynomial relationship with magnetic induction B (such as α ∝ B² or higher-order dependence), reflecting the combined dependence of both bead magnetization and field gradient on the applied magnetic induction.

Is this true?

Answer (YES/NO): YES